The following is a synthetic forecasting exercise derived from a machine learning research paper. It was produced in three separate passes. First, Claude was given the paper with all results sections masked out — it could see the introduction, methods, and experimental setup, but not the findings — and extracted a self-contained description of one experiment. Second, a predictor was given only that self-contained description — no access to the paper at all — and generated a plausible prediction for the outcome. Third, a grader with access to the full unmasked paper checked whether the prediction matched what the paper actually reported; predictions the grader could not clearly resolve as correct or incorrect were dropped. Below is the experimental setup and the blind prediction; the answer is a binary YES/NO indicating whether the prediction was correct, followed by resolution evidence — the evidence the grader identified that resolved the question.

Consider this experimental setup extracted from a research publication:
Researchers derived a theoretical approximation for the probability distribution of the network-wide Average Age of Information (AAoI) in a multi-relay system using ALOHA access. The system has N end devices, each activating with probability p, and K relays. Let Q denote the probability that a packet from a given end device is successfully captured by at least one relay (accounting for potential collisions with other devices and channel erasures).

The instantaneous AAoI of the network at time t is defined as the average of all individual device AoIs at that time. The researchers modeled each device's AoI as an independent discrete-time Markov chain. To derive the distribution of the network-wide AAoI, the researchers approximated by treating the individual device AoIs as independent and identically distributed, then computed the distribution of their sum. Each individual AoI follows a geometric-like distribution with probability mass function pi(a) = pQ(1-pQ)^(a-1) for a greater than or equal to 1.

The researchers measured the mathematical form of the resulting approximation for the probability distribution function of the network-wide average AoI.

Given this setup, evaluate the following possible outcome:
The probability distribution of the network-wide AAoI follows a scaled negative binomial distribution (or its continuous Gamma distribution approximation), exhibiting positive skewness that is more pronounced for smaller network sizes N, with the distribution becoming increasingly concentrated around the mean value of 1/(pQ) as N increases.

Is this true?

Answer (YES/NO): YES